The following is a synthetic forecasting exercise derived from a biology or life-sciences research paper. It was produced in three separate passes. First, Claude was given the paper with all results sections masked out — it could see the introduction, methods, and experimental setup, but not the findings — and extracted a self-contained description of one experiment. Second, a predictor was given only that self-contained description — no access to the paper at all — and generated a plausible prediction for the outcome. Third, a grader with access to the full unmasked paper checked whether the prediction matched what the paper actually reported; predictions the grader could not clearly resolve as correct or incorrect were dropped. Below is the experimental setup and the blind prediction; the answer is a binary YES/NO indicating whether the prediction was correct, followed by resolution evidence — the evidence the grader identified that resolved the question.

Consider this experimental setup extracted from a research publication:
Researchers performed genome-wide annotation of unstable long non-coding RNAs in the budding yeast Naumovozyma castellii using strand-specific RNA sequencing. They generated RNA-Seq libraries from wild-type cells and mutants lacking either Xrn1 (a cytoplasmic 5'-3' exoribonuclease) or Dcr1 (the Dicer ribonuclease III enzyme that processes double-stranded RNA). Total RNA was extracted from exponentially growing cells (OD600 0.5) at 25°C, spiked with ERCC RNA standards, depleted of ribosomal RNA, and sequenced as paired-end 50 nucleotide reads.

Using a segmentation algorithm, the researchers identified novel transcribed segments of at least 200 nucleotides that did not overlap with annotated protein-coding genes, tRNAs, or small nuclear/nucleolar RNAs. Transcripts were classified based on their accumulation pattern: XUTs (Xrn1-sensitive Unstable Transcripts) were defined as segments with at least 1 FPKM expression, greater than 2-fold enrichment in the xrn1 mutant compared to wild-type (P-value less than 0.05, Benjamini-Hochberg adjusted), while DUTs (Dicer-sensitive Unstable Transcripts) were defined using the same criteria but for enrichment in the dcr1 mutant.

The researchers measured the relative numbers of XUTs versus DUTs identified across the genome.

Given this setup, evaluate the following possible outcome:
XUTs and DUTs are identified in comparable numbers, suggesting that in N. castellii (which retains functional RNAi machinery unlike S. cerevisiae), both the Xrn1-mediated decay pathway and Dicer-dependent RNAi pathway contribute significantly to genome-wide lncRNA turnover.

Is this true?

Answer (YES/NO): NO